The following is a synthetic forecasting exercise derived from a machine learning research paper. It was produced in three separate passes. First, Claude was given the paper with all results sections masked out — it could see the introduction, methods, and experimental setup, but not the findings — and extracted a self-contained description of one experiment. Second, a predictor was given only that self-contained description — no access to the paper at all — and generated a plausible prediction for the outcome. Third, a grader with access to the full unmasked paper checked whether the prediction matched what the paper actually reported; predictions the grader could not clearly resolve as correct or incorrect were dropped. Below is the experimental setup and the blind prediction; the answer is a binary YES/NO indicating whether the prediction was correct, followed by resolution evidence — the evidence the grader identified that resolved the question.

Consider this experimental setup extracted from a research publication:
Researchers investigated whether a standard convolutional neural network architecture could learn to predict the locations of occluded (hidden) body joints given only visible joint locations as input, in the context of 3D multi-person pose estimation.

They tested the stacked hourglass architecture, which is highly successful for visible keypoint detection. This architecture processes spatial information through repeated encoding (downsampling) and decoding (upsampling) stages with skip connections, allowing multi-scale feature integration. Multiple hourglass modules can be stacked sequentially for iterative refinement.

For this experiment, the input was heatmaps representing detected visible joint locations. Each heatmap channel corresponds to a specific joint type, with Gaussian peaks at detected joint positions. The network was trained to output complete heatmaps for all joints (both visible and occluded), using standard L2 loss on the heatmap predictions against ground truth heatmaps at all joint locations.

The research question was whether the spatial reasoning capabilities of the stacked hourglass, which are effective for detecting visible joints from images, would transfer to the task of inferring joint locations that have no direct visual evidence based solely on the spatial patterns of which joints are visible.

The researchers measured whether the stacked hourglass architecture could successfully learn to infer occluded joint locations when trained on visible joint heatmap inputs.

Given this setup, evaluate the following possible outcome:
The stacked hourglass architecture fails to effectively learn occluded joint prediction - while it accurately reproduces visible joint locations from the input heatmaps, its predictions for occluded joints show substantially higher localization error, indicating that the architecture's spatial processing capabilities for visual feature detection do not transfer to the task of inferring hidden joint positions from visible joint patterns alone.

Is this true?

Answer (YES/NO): YES